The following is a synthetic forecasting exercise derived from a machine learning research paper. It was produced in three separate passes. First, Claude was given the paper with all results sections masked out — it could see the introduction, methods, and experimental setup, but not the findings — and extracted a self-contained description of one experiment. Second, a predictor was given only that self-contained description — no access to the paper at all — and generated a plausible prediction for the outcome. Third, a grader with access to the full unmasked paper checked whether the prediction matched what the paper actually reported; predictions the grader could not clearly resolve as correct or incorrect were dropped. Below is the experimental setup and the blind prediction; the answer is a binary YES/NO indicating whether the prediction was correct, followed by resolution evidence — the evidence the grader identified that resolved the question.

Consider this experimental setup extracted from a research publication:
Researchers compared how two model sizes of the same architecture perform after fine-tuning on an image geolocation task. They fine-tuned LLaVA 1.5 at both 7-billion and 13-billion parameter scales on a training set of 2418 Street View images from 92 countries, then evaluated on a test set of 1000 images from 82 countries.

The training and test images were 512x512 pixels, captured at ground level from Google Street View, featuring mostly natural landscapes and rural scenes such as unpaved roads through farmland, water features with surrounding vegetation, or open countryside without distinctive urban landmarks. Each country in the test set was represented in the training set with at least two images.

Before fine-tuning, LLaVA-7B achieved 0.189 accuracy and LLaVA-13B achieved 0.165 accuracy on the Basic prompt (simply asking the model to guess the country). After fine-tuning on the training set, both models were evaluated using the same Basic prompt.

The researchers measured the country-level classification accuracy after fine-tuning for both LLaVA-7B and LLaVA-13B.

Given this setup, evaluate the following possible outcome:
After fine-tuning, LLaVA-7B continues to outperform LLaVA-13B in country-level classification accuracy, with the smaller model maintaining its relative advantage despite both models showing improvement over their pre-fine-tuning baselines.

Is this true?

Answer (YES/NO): NO